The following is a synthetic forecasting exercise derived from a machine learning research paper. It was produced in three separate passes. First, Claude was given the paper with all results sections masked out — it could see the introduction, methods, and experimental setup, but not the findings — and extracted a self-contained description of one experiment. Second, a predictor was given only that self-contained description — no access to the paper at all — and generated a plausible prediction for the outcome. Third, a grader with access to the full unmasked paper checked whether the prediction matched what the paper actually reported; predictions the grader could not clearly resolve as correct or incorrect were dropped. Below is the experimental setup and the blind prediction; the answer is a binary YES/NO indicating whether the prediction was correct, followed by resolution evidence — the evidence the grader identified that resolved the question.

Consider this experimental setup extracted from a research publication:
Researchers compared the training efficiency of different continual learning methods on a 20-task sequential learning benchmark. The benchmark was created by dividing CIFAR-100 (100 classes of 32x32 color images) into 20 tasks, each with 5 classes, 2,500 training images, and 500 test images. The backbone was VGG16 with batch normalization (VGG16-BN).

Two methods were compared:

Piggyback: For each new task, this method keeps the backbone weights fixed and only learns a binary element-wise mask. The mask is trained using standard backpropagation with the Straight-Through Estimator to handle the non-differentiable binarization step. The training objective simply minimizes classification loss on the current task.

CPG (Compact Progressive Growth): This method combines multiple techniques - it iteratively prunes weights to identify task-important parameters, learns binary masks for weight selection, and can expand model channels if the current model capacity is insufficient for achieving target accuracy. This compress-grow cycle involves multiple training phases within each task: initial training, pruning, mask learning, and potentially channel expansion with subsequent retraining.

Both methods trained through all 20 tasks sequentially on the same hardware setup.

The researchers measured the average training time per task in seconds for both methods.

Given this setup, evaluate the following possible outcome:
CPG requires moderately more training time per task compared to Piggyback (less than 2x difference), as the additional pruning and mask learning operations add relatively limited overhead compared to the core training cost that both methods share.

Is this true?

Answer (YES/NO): NO